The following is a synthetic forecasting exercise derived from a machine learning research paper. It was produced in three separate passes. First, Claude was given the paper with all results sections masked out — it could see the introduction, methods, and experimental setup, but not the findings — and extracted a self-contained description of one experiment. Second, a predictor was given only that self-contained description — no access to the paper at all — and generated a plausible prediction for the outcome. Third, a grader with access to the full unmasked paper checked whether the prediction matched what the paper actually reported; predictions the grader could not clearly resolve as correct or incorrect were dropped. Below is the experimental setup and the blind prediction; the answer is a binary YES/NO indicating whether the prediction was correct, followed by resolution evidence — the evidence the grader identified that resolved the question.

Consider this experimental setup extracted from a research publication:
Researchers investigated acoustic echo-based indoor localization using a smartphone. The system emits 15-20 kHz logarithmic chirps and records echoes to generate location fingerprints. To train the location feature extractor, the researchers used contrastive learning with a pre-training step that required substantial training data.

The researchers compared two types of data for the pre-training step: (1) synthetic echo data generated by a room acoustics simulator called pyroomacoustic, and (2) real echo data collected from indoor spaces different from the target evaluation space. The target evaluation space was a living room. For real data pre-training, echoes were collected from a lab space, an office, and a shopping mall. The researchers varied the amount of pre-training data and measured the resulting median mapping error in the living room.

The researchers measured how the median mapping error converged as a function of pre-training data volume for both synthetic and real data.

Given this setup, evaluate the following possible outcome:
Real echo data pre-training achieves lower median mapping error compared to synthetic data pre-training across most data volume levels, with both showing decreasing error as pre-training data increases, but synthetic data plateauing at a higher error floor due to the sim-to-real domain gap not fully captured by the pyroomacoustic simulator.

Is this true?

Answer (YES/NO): YES